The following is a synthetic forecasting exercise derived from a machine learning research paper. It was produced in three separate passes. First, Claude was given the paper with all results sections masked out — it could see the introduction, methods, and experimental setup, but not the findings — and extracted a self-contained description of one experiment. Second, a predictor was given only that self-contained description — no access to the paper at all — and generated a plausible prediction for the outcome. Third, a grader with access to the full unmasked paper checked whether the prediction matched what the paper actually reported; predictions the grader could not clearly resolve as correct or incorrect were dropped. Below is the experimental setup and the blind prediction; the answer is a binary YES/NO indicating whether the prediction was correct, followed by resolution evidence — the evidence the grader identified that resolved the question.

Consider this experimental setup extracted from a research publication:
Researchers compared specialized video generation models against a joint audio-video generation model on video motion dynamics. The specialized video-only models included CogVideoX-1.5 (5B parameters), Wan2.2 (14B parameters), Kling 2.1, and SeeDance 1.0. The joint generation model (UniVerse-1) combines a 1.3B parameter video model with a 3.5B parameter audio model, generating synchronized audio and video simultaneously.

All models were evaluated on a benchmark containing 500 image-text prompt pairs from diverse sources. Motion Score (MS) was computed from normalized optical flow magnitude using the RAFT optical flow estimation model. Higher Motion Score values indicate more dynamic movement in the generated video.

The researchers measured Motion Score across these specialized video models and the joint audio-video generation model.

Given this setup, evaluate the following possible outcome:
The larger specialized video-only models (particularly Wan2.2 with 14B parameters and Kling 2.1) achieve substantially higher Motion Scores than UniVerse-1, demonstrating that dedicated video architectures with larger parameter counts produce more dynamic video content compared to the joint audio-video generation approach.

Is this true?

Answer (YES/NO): NO